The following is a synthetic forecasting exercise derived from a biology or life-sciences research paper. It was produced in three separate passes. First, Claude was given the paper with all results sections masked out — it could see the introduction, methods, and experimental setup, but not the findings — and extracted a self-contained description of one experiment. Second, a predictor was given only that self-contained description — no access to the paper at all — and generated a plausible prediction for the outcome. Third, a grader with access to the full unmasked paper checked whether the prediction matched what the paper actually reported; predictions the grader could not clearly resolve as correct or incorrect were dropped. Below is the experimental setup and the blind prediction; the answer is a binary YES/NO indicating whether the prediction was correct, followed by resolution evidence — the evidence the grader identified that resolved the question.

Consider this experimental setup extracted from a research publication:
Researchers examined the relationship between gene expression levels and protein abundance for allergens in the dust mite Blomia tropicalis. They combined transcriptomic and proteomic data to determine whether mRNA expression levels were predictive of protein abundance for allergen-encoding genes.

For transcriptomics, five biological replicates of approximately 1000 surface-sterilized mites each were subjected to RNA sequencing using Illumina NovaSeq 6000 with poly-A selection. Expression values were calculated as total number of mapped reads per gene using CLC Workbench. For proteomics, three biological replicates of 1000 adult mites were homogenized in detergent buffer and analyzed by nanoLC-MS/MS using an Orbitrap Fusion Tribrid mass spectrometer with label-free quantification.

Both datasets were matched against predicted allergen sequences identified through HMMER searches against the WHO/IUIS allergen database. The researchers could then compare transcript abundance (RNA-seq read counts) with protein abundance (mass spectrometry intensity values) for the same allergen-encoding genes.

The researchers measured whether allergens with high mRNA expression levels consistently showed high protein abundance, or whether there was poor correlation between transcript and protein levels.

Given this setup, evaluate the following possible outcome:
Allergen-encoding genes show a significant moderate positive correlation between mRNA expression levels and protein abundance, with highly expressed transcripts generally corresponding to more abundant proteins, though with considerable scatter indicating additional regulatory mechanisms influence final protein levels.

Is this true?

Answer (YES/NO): NO